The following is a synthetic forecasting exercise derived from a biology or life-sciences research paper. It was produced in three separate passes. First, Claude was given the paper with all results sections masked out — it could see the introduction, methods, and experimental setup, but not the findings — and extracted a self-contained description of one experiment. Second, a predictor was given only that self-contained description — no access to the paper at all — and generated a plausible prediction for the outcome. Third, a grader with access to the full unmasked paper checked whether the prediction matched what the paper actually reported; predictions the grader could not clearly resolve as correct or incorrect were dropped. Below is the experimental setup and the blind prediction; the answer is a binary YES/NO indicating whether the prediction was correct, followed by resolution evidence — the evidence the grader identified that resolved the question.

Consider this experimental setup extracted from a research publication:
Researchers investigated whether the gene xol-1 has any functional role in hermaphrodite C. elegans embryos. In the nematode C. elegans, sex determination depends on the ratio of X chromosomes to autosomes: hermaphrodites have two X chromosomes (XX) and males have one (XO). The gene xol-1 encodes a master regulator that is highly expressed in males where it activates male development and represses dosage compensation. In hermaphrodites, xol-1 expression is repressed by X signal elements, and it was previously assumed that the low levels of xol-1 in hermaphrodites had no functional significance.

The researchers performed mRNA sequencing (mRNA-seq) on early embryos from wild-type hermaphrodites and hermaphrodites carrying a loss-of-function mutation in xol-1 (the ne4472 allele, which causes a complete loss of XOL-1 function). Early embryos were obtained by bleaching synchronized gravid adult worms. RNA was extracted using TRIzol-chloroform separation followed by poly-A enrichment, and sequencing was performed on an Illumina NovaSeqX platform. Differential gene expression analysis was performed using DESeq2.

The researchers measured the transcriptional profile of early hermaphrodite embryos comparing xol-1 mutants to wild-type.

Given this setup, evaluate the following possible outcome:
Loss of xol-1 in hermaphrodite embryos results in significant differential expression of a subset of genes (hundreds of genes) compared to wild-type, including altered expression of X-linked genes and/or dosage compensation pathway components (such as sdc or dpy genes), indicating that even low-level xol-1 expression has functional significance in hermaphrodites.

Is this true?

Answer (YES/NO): NO